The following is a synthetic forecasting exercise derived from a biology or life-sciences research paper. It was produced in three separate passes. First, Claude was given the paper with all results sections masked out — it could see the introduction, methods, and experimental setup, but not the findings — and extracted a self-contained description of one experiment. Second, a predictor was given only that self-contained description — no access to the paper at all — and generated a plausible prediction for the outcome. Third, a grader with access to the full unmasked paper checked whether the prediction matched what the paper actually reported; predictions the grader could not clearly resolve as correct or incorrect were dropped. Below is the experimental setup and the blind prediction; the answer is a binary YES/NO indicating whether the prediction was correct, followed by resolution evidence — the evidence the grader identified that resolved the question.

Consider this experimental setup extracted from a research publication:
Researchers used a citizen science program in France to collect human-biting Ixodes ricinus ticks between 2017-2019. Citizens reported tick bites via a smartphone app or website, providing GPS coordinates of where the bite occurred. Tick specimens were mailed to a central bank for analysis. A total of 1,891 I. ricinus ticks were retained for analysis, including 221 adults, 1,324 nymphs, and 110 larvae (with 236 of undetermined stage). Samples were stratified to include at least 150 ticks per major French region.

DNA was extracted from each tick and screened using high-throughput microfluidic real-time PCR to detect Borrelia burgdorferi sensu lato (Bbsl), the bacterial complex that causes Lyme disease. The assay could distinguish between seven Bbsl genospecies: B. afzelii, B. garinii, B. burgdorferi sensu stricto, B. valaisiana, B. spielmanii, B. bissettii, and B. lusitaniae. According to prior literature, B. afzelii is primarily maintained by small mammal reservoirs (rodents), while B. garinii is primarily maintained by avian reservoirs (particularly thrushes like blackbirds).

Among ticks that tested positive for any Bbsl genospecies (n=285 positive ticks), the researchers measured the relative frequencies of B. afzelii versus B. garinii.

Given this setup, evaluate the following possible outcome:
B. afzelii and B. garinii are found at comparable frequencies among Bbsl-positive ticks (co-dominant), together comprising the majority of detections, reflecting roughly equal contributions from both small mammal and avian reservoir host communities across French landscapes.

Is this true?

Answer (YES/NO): NO